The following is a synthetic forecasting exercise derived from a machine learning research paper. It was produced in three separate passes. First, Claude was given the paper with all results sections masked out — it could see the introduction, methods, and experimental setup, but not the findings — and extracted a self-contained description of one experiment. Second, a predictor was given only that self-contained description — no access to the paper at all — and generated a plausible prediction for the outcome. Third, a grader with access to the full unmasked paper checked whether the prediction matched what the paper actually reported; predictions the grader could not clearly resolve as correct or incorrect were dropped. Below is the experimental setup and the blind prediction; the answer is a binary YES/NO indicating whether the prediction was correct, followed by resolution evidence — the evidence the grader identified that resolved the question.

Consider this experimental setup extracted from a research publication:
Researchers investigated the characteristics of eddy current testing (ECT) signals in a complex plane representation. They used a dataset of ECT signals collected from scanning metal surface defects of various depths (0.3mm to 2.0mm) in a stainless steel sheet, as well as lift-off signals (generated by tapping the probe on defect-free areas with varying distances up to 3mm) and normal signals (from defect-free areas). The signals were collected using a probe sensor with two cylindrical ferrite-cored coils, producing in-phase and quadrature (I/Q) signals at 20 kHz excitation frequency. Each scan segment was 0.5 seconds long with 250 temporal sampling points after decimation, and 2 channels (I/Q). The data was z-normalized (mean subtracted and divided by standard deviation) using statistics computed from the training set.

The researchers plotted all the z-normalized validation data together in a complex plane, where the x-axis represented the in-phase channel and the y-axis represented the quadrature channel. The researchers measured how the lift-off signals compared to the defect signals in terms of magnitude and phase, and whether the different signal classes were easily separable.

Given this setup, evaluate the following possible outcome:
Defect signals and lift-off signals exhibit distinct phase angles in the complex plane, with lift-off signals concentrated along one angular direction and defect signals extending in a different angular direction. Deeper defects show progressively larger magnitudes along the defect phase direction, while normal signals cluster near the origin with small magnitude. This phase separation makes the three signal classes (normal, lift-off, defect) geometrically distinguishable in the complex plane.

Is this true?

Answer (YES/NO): NO